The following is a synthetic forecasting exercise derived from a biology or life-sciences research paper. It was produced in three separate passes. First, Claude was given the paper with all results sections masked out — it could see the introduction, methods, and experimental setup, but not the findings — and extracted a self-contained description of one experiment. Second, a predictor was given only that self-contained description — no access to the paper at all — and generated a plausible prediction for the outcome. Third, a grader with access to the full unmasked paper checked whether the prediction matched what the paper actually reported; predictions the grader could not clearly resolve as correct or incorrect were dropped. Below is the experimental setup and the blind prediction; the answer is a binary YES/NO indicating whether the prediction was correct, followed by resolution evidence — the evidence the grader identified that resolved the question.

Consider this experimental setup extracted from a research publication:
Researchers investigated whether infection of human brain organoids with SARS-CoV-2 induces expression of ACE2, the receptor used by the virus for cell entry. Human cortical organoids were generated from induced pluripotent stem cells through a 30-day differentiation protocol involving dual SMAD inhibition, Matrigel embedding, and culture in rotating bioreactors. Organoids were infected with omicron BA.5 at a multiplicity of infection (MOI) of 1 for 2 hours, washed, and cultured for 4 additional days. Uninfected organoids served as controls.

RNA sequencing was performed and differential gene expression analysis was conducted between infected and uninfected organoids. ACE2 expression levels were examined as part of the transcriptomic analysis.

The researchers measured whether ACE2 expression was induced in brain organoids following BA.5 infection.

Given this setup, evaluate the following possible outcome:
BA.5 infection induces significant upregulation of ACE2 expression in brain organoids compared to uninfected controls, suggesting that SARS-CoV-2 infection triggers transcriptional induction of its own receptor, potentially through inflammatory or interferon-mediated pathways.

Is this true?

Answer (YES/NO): NO